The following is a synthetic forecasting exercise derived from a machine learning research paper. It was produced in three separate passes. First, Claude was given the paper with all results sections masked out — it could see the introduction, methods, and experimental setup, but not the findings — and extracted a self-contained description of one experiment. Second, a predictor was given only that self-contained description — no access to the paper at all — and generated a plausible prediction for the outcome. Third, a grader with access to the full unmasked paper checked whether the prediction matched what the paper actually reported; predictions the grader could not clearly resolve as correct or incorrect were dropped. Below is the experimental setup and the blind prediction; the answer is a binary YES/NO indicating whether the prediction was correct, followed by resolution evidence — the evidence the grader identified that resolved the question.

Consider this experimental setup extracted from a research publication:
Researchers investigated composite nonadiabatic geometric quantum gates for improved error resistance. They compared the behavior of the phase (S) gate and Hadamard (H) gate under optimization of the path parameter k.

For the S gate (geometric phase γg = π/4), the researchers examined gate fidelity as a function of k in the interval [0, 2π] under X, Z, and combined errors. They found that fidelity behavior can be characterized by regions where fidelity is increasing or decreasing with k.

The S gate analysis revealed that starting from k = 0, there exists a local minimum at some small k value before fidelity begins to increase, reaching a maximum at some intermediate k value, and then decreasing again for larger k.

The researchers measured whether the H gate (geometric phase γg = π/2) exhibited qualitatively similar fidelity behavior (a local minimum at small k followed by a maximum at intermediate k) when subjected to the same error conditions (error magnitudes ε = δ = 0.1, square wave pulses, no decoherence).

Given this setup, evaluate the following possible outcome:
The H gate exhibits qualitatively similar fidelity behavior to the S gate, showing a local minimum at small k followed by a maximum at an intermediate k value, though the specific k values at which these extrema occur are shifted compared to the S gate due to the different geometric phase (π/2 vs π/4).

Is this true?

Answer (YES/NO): YES